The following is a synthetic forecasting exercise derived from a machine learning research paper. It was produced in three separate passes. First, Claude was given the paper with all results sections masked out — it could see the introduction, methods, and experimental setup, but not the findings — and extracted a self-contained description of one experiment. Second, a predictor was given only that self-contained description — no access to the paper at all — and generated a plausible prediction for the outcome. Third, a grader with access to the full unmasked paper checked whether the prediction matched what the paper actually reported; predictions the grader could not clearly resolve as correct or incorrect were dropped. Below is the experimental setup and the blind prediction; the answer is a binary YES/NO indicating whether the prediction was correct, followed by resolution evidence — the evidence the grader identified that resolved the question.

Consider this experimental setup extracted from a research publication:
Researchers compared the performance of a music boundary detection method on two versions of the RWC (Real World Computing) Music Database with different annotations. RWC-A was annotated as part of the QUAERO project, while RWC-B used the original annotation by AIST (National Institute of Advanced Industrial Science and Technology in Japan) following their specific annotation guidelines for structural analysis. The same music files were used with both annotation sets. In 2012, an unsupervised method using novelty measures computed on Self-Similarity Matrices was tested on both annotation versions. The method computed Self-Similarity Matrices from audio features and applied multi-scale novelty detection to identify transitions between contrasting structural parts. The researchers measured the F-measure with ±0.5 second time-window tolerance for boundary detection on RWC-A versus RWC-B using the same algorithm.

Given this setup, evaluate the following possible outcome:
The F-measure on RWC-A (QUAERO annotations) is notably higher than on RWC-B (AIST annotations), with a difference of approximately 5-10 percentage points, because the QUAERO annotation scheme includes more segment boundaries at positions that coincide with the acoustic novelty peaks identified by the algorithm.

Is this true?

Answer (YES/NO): YES